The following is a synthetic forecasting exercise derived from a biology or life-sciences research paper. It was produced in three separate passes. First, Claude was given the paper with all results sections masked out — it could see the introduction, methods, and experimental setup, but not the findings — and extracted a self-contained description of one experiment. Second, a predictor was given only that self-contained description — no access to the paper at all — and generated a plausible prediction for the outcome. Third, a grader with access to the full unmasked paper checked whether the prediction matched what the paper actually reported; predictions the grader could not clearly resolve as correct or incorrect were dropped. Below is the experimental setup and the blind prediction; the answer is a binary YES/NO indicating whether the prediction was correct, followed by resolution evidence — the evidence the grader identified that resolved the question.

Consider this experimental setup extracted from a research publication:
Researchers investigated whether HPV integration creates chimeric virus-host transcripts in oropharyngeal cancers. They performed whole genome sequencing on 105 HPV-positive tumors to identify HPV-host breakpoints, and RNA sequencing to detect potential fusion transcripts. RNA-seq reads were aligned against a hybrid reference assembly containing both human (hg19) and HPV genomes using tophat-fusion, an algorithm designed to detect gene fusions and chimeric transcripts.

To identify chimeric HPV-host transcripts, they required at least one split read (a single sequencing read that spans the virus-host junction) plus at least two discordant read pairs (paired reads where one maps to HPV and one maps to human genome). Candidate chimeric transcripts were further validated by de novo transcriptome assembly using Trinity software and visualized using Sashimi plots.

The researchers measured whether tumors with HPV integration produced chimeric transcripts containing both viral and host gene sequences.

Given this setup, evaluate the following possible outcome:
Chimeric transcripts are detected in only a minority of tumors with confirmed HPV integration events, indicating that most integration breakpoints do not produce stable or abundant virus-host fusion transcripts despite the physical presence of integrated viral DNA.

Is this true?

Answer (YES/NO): NO